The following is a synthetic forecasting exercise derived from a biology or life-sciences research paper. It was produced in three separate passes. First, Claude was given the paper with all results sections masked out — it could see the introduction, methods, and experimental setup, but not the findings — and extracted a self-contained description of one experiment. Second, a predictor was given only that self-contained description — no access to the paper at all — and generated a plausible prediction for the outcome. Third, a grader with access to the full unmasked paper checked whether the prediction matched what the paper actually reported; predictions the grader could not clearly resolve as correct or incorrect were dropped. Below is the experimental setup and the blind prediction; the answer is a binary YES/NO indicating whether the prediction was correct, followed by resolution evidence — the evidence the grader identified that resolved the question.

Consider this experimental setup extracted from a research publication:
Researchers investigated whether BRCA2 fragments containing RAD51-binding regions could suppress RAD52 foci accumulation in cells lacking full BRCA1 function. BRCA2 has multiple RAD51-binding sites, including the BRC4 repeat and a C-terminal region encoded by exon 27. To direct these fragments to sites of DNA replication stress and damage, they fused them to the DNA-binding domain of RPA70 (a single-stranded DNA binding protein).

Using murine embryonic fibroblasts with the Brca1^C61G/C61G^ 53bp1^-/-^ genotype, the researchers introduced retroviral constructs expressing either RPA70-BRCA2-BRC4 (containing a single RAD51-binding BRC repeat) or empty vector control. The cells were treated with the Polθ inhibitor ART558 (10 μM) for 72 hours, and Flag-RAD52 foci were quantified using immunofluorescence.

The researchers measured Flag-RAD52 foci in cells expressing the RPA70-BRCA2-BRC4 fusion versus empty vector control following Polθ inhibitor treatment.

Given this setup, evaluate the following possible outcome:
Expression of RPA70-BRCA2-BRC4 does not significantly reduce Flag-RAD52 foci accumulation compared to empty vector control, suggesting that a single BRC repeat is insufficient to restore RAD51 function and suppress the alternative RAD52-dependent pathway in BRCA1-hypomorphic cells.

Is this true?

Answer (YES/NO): NO